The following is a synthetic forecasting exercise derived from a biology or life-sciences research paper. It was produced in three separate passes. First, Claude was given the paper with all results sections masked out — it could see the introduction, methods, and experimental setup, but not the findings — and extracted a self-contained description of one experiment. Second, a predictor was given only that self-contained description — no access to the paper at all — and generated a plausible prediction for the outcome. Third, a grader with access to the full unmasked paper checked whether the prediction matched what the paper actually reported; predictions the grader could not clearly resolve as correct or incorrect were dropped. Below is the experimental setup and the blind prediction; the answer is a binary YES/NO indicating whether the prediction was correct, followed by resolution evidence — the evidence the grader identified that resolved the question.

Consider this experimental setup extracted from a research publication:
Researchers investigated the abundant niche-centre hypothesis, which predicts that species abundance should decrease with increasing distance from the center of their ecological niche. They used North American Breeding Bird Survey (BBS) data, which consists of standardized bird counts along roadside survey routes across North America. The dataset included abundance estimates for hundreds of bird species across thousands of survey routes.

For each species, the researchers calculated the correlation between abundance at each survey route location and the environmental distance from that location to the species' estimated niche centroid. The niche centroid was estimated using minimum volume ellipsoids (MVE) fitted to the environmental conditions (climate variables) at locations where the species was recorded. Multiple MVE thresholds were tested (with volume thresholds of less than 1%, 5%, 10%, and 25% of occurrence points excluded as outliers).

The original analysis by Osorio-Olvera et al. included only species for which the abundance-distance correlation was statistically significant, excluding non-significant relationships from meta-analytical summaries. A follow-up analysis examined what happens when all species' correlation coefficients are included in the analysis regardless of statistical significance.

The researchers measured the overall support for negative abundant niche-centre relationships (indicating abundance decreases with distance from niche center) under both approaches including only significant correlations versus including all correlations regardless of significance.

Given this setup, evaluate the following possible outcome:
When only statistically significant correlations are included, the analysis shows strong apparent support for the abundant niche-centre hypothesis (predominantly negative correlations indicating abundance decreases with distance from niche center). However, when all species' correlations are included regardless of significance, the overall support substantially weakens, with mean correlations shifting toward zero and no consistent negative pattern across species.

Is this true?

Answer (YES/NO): YES